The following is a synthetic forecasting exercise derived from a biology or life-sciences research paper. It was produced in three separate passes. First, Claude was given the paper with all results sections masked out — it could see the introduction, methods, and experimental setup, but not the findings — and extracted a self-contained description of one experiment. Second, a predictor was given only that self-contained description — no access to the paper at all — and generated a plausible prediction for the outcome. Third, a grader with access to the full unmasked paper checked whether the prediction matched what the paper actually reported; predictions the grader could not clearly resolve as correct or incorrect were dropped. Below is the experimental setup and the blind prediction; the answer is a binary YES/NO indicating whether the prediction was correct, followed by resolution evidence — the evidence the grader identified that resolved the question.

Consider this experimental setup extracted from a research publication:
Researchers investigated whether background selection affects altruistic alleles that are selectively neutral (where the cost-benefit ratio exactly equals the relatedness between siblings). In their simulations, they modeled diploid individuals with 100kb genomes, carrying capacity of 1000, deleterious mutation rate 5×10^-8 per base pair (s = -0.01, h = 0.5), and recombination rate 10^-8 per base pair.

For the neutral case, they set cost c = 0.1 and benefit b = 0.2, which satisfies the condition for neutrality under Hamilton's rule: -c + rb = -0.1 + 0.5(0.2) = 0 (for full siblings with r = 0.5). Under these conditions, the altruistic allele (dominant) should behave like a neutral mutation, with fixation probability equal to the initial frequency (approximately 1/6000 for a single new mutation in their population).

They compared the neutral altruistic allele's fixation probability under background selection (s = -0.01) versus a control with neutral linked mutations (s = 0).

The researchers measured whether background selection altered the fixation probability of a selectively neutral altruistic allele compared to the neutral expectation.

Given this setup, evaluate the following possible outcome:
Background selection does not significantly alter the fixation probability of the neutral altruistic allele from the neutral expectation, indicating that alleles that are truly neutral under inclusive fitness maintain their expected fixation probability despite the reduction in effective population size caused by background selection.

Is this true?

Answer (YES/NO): YES